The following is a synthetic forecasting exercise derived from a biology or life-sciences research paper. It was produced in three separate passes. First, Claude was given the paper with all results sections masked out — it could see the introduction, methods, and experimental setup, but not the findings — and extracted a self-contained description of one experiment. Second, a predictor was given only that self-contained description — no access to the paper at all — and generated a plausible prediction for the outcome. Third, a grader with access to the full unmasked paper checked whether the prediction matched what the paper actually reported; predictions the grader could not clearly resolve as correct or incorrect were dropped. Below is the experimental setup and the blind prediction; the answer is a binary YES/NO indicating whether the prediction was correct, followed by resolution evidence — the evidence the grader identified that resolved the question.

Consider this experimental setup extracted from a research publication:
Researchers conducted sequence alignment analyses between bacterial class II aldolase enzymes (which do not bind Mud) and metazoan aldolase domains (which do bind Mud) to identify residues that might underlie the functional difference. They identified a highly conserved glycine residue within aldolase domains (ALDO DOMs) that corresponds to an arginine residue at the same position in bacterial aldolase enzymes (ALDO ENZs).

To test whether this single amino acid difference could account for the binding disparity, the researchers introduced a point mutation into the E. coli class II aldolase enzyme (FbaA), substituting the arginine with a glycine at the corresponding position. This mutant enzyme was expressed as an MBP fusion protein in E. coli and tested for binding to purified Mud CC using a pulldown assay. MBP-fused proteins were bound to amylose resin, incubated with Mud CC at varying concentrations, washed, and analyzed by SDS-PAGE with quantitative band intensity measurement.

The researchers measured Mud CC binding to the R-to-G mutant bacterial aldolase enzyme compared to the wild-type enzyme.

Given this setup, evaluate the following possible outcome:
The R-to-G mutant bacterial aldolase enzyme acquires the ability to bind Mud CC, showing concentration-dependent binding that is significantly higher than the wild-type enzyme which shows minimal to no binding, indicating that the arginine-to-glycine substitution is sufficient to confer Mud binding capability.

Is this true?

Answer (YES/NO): YES